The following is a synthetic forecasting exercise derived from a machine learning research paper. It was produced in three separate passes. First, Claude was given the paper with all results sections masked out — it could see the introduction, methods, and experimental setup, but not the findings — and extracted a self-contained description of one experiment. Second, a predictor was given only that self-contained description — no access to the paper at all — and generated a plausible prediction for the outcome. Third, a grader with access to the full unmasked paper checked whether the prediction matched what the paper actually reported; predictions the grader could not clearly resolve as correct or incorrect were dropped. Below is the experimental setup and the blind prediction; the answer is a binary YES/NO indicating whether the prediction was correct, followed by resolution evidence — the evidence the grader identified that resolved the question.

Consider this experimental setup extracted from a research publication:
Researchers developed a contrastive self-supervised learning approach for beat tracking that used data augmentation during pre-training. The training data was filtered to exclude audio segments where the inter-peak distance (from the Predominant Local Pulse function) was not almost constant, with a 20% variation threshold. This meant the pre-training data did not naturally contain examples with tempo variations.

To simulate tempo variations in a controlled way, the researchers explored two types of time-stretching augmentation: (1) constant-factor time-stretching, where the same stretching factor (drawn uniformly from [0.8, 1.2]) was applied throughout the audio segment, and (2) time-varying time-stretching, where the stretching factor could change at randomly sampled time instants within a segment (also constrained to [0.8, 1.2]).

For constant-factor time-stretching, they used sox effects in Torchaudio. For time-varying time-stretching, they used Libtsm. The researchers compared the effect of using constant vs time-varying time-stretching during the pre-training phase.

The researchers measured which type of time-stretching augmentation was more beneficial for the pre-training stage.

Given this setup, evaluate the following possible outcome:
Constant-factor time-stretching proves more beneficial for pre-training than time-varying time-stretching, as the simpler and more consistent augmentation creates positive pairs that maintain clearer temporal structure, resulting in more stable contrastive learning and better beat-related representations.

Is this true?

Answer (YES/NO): NO